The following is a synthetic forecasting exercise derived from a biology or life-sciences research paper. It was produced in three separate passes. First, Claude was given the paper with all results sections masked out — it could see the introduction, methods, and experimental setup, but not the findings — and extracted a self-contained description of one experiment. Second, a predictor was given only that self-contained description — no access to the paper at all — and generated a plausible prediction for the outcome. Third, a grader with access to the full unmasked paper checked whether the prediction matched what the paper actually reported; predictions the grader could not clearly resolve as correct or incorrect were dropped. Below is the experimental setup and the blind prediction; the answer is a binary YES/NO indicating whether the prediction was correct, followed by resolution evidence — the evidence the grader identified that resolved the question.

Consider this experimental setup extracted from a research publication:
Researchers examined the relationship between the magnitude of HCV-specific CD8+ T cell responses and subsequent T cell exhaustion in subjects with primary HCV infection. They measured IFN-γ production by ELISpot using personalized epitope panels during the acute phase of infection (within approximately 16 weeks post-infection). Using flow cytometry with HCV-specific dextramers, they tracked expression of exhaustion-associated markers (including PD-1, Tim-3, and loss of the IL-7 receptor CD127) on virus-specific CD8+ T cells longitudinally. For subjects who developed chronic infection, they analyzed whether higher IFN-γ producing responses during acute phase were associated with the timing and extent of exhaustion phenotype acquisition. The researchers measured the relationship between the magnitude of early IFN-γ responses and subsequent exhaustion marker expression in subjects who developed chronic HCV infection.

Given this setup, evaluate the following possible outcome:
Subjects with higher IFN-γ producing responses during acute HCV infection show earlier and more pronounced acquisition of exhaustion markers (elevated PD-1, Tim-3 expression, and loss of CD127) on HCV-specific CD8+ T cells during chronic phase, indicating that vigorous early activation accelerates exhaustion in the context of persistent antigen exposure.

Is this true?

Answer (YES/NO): NO